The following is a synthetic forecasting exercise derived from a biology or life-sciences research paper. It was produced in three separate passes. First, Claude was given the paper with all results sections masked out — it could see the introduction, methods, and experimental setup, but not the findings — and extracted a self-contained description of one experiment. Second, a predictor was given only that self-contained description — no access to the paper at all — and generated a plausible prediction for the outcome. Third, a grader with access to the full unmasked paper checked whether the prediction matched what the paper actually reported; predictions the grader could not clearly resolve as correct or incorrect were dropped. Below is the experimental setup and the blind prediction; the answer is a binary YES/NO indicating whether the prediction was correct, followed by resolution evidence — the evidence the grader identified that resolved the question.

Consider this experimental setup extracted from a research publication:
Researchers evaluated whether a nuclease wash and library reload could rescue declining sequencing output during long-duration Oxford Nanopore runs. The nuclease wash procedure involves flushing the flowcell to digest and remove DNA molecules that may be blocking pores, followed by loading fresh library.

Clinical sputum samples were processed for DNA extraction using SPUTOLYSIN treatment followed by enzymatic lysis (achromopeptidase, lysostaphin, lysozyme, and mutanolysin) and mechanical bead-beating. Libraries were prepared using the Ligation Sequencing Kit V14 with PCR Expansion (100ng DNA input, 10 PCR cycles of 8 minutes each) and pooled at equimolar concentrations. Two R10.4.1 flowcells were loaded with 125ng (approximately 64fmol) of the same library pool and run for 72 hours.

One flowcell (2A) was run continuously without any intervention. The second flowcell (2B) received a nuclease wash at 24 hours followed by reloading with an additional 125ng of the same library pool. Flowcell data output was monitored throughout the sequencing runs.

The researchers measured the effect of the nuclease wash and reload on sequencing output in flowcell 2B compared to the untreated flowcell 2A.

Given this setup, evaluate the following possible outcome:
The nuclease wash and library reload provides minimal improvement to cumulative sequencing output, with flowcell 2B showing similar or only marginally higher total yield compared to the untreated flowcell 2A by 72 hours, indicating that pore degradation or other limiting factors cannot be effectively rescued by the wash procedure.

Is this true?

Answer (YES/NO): YES